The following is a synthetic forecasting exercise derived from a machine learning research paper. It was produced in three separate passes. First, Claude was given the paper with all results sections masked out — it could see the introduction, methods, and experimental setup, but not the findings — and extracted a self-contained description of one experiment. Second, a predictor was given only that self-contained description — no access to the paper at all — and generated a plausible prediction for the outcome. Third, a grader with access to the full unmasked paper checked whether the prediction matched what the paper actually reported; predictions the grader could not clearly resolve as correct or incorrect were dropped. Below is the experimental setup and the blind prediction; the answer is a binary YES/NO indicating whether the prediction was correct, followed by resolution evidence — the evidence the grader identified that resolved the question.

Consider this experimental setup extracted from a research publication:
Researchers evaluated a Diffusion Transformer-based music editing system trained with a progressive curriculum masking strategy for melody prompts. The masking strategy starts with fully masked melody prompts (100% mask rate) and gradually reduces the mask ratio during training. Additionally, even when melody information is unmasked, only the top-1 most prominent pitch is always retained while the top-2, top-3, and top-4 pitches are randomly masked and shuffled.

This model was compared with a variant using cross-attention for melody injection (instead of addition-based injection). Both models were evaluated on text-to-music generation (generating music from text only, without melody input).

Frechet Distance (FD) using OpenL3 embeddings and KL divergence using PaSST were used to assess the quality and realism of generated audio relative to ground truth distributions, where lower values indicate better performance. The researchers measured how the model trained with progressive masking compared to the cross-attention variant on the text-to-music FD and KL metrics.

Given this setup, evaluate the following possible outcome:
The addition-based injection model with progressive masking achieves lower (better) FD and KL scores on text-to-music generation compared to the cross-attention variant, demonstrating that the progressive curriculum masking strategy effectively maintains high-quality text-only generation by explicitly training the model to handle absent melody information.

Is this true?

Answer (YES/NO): NO